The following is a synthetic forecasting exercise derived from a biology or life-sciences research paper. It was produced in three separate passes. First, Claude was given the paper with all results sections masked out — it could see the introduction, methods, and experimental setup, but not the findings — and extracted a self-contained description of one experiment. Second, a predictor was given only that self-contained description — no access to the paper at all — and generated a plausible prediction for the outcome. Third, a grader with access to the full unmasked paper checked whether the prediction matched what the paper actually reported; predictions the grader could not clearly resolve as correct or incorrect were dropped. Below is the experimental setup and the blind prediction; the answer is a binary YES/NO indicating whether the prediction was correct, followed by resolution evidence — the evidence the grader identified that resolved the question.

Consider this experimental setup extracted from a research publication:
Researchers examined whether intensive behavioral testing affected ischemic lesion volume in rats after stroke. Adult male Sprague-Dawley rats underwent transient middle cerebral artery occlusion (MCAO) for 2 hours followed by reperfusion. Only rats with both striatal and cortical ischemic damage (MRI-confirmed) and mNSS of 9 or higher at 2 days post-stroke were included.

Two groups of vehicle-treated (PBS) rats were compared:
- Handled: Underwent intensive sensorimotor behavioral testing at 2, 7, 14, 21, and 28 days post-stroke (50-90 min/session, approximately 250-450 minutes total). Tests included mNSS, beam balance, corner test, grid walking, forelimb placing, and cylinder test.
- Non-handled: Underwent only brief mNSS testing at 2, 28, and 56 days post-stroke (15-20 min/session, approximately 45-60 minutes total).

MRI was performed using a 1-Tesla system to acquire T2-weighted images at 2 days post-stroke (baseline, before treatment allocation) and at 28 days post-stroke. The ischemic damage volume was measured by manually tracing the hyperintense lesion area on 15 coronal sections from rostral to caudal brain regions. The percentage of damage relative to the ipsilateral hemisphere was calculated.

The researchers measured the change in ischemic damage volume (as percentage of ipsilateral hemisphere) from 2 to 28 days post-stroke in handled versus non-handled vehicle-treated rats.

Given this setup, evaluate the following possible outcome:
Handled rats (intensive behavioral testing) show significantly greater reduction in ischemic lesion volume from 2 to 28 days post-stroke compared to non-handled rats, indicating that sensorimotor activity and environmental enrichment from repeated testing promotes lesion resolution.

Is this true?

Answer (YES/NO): NO